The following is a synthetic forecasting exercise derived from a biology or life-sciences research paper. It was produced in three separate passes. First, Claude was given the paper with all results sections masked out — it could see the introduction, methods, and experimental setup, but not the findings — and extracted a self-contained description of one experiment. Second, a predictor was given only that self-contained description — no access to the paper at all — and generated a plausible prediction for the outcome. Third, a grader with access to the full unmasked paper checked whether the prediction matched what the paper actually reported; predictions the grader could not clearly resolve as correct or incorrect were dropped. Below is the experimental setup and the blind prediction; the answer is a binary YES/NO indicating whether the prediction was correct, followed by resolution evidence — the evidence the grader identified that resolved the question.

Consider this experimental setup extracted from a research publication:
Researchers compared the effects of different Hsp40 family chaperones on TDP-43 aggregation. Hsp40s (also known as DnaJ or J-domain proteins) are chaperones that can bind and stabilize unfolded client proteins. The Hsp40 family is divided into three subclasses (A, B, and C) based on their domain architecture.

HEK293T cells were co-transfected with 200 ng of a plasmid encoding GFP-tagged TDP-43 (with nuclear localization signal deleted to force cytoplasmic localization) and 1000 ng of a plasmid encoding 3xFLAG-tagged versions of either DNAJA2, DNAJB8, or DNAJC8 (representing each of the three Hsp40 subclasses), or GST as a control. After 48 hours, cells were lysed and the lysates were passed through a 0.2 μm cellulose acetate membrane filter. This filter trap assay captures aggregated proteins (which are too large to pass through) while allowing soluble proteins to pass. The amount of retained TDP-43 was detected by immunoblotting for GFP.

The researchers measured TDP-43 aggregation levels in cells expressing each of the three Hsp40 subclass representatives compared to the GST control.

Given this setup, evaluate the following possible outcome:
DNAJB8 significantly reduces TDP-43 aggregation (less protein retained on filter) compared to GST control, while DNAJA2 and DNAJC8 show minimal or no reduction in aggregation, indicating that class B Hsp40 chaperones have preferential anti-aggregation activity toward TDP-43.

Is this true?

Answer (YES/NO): NO